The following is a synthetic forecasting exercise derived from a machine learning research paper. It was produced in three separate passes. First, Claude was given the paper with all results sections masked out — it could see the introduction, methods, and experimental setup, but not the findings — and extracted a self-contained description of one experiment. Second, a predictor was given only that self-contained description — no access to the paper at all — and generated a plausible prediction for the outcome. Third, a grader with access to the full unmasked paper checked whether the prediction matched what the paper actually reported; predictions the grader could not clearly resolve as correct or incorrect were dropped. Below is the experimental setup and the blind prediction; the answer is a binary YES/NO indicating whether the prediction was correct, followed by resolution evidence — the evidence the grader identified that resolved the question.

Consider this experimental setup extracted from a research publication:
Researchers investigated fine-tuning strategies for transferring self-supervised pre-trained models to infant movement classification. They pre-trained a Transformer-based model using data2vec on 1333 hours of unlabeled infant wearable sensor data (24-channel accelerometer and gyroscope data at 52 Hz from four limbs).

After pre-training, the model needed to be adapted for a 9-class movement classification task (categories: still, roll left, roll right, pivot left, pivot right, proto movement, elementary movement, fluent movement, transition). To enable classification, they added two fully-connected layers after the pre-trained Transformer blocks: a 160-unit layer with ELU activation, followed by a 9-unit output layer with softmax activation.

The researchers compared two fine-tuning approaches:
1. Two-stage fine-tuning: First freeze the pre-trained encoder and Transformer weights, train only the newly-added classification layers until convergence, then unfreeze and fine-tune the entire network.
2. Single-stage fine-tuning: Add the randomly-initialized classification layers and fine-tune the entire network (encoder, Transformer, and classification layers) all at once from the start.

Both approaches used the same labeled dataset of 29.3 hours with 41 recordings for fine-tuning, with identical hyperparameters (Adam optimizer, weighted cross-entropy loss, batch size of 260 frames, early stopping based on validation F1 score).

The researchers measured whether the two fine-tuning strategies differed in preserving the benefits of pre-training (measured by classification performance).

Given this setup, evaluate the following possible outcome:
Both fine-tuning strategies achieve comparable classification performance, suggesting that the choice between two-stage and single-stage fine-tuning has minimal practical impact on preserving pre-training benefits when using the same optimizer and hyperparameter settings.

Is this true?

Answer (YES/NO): NO